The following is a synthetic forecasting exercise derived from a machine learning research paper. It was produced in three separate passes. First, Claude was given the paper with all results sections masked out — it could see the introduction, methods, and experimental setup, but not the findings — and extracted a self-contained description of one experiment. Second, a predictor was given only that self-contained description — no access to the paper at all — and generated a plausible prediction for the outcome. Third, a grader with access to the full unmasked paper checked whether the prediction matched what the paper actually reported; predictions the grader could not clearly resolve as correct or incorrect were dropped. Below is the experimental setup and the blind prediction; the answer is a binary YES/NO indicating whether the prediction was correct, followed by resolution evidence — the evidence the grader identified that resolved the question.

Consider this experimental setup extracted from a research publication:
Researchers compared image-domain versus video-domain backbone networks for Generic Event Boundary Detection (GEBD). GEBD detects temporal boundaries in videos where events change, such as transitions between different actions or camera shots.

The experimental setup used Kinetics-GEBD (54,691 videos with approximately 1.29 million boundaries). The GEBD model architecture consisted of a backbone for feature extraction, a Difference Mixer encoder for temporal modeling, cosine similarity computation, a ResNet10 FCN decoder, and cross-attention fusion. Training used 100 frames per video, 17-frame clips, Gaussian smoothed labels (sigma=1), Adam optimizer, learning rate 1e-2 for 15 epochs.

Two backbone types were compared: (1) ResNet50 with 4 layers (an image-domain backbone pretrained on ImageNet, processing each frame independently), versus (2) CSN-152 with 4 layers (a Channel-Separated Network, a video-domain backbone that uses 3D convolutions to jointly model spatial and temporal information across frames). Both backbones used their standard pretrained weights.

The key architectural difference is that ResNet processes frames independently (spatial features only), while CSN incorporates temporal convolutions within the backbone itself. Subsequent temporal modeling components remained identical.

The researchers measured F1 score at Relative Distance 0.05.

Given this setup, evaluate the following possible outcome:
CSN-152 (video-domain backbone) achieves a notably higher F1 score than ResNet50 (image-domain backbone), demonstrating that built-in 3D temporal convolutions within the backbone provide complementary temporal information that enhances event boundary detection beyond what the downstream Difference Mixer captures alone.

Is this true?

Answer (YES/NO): YES